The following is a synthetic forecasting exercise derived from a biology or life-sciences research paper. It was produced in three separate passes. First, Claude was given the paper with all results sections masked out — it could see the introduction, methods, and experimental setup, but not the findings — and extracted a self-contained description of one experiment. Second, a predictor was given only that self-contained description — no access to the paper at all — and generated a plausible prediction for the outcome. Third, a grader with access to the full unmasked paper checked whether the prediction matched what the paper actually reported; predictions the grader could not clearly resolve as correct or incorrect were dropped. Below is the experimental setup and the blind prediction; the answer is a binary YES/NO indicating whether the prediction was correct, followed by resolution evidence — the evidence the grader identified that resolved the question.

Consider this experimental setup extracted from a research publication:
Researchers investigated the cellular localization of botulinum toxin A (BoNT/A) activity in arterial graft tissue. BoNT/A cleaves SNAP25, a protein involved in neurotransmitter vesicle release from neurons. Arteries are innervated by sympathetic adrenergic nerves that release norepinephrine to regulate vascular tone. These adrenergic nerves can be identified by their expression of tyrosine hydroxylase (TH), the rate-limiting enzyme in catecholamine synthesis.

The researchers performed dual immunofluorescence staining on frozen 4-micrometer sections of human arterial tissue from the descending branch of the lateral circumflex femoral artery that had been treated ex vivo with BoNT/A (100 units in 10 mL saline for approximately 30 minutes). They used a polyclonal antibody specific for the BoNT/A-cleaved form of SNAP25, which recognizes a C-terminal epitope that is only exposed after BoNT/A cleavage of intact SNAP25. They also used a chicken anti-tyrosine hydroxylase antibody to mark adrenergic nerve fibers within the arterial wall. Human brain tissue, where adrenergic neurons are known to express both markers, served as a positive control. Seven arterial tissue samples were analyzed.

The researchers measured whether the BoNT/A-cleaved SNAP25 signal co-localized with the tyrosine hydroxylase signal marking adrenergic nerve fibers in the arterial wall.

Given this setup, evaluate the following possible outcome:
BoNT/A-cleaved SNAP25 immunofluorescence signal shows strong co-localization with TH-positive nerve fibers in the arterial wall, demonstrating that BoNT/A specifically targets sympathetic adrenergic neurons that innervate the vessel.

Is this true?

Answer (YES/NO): NO